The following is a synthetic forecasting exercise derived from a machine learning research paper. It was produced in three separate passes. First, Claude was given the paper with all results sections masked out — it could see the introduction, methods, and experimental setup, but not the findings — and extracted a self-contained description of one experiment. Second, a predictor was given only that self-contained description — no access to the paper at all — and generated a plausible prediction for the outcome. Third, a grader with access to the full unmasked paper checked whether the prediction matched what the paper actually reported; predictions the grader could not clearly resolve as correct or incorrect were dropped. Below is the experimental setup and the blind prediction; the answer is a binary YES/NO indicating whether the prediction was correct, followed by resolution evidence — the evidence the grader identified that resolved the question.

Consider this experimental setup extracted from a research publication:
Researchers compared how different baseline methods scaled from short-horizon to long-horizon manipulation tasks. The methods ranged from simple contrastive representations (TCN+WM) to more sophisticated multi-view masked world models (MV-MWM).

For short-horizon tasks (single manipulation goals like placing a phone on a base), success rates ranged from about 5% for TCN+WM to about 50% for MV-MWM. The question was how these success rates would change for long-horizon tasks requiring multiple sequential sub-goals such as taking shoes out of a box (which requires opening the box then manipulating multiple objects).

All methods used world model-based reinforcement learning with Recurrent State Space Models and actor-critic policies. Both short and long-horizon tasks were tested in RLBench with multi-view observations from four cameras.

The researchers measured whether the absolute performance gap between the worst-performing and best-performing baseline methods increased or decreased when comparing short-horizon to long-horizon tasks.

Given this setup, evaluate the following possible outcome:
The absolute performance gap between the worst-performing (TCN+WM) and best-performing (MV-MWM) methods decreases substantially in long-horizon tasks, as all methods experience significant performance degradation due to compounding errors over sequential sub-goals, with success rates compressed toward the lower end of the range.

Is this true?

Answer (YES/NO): YES